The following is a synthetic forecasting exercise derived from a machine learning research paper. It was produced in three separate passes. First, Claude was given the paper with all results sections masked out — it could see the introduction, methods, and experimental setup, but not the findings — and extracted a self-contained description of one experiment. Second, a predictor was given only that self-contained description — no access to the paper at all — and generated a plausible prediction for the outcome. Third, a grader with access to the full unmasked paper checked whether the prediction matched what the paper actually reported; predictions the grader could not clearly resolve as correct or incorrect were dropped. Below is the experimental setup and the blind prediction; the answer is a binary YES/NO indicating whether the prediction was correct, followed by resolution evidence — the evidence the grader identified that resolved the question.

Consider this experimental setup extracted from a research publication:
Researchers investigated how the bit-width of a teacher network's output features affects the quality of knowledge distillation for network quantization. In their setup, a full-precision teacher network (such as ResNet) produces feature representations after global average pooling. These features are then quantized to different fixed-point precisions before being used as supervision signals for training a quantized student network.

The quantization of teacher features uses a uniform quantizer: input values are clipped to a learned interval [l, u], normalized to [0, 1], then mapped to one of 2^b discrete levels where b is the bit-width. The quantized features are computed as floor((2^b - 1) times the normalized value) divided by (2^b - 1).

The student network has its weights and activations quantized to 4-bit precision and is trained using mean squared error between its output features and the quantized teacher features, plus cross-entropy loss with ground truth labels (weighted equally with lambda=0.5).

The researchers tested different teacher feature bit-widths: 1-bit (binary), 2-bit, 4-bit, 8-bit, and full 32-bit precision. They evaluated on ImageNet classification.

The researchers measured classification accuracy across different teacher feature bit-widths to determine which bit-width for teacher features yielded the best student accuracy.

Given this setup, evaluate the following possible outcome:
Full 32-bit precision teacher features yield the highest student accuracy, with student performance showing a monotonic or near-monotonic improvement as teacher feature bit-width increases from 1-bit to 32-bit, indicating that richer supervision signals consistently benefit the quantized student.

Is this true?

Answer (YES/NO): NO